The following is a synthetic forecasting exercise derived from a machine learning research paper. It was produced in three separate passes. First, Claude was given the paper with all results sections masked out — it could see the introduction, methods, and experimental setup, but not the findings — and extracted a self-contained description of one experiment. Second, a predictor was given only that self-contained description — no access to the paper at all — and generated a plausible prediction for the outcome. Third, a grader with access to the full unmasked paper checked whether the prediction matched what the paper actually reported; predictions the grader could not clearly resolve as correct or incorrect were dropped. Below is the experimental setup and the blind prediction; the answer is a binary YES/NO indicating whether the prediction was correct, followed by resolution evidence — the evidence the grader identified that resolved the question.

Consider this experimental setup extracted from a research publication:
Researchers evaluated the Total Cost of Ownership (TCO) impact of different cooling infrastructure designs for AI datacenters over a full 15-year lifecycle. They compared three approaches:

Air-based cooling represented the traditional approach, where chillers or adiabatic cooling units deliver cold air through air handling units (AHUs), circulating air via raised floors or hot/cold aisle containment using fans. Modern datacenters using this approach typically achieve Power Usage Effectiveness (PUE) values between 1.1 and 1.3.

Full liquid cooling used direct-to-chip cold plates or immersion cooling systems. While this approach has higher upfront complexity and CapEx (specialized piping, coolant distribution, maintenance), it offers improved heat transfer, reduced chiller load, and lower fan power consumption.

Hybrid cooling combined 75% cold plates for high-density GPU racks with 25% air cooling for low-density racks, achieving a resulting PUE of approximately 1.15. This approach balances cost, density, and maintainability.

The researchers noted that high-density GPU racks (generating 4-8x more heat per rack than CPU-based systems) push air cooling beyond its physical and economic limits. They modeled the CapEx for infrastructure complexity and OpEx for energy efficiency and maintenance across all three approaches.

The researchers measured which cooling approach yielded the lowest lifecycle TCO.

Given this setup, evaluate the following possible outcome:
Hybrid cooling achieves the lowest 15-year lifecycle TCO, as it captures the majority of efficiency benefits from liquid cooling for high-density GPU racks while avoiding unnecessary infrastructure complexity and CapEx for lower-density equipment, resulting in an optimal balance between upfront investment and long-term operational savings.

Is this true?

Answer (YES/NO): YES